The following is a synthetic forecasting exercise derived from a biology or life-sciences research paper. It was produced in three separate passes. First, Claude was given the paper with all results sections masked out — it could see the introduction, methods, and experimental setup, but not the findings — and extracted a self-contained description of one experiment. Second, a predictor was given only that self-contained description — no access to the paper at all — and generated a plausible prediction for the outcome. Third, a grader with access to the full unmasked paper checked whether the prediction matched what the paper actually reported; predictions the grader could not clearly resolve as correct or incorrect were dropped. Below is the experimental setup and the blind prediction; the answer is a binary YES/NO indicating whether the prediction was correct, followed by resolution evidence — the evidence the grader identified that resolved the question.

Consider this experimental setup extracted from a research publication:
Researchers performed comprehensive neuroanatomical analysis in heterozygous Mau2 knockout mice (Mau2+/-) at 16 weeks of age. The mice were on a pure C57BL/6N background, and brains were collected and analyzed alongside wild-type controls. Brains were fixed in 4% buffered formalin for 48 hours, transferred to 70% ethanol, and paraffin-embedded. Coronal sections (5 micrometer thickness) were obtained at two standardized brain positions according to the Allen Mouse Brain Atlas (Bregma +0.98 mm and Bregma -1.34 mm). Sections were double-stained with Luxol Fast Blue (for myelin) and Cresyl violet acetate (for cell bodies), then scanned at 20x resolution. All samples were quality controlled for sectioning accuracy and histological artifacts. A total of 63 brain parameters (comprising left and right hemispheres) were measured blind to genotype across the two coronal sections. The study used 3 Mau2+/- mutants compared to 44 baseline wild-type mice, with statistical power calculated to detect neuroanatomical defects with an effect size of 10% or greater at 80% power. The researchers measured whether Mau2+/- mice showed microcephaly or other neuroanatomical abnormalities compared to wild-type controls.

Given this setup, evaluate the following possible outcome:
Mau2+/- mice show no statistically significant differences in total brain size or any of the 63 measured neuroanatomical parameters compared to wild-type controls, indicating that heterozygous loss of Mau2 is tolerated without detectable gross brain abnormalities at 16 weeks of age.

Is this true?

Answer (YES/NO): NO